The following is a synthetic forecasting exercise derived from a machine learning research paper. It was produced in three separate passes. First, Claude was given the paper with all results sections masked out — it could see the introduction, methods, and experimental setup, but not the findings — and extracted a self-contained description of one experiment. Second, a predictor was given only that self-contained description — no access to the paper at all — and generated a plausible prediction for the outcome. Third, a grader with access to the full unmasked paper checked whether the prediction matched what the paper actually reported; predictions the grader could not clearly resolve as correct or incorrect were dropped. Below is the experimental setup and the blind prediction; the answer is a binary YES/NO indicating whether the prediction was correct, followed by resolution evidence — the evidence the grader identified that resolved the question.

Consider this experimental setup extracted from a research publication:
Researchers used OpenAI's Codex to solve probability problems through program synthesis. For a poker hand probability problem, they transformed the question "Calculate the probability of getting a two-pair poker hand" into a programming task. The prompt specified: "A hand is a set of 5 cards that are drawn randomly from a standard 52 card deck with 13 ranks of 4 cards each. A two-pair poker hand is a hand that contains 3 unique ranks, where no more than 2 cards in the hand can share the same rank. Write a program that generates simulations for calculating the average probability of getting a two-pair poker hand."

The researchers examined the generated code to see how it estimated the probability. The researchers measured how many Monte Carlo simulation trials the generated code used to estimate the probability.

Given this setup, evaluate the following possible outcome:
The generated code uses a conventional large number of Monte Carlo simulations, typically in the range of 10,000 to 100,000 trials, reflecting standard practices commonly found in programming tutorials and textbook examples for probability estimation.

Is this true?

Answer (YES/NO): NO